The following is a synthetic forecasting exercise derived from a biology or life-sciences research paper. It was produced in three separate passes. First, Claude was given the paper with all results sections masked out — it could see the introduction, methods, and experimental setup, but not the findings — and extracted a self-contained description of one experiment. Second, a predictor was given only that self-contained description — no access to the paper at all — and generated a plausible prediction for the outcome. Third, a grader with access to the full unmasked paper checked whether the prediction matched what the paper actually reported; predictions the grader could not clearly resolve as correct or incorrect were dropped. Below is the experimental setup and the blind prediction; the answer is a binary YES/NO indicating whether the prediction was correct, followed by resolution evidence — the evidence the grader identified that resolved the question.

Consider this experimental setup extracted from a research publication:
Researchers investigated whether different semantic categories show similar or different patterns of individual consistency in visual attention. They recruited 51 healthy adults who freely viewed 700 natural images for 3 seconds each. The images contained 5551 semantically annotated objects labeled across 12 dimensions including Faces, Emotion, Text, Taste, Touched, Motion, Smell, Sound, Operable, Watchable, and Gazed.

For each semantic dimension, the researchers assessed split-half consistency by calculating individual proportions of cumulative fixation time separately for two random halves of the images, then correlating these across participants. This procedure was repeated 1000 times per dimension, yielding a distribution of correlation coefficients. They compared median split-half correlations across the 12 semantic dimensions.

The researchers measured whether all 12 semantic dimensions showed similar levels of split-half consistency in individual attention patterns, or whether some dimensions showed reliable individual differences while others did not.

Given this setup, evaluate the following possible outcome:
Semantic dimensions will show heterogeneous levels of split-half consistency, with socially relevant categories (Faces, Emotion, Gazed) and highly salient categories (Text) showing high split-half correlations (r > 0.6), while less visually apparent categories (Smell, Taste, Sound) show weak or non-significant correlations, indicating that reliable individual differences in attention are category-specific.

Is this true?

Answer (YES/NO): NO